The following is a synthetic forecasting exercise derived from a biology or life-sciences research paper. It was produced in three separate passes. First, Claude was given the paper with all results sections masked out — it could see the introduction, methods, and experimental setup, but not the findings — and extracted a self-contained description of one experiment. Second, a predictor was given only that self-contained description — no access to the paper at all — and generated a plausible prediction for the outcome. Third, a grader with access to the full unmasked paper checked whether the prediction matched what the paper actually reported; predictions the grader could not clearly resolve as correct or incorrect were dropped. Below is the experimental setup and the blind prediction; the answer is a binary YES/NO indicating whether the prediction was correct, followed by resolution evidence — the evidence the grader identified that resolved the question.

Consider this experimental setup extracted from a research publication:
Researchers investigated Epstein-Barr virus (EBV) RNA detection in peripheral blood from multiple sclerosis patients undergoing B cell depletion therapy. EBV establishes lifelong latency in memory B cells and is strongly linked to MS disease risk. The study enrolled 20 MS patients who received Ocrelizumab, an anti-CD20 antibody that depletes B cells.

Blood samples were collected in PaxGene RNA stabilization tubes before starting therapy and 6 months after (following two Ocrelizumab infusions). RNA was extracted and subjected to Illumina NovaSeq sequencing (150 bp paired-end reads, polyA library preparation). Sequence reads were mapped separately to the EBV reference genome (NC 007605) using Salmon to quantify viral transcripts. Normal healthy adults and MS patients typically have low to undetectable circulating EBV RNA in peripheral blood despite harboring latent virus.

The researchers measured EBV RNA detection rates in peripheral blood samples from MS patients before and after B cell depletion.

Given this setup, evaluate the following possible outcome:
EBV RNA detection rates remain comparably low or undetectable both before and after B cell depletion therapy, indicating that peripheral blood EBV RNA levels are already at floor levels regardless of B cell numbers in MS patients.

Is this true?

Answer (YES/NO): YES